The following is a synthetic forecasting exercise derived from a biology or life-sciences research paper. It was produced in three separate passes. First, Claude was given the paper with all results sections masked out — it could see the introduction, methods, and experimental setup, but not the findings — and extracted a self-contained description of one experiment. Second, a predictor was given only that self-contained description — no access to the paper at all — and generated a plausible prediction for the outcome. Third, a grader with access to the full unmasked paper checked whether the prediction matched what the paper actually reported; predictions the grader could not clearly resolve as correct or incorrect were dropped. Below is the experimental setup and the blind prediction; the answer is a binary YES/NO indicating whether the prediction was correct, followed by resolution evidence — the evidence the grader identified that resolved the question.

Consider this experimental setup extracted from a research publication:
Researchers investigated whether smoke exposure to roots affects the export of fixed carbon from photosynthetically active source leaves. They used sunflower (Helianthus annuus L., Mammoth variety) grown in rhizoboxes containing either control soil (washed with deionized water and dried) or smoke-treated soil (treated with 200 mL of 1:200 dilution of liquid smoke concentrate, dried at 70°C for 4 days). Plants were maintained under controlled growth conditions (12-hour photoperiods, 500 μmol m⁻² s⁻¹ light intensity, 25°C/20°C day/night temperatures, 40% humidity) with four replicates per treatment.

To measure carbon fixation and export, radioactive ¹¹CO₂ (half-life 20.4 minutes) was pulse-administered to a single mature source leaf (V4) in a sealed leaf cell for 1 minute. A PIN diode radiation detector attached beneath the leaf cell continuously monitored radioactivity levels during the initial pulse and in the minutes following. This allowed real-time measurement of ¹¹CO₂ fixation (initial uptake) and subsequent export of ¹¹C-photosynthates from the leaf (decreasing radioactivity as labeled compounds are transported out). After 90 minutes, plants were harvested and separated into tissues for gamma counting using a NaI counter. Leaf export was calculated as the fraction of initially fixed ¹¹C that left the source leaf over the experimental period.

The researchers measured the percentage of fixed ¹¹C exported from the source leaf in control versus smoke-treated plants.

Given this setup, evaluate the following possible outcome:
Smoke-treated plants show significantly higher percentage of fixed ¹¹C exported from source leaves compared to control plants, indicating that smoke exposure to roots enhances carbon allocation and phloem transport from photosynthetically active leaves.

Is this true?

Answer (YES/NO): NO